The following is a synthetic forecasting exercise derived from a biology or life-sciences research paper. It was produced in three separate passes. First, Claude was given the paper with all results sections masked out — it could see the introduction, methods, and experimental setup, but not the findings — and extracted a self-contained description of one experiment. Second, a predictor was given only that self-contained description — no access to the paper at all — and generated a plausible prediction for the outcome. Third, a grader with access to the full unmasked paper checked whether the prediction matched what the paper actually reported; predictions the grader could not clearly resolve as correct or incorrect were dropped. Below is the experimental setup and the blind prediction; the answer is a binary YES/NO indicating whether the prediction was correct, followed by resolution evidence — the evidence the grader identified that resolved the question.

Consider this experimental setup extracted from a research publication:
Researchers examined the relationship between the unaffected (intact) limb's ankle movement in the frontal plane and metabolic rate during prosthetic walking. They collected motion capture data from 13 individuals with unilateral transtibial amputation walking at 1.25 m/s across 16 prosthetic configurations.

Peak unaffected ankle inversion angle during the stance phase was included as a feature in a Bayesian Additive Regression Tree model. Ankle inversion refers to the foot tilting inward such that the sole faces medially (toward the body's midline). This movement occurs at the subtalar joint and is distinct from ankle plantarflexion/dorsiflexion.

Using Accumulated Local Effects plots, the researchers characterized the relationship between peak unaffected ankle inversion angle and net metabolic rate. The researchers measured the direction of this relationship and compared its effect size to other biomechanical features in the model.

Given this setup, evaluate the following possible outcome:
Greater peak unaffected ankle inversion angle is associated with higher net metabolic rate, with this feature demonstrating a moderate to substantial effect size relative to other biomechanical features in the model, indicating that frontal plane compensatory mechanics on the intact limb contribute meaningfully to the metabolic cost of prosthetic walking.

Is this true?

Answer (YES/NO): NO